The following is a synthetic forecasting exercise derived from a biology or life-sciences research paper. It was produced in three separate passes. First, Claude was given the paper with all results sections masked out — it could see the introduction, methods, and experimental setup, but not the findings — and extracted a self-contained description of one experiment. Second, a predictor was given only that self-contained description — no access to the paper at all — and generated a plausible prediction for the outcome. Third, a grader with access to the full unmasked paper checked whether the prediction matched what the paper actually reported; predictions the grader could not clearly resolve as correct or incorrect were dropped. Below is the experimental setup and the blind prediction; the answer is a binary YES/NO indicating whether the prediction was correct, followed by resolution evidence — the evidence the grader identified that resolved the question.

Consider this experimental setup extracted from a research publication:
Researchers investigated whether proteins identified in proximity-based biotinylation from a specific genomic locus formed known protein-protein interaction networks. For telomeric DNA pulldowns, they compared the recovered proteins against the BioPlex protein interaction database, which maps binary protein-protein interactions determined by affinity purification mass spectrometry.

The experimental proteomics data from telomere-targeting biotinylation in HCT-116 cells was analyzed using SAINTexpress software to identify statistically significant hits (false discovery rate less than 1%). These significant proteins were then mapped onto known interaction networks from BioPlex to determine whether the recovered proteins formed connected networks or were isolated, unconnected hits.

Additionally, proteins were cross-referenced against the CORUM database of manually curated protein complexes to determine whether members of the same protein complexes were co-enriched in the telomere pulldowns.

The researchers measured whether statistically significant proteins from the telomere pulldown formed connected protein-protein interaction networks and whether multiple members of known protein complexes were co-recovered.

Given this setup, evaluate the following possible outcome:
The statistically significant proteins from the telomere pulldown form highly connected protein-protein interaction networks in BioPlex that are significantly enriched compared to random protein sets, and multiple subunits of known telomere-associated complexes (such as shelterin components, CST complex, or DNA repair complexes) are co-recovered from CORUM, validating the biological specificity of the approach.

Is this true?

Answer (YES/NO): NO